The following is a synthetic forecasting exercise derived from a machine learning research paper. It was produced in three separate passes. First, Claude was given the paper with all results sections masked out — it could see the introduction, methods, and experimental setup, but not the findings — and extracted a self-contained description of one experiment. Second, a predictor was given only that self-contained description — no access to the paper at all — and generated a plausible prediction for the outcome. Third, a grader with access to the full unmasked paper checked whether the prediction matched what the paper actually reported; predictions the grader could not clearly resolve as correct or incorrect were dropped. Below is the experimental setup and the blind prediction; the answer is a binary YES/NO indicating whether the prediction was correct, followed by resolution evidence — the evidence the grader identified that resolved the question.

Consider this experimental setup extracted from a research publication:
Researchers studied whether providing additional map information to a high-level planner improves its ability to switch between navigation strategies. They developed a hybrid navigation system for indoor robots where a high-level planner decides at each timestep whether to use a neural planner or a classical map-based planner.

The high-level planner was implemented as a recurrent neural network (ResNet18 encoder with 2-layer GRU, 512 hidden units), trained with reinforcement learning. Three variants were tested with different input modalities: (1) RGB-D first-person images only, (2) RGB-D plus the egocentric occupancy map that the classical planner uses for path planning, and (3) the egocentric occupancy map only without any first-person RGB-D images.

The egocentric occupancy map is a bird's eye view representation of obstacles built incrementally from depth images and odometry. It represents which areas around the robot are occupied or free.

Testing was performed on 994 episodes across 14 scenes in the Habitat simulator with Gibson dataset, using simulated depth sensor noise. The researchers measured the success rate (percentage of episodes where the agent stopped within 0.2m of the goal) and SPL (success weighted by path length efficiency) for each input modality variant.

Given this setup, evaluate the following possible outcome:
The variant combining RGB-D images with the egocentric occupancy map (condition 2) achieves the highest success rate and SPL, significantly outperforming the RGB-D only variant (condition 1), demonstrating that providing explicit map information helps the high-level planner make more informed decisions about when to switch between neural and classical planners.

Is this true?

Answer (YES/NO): NO